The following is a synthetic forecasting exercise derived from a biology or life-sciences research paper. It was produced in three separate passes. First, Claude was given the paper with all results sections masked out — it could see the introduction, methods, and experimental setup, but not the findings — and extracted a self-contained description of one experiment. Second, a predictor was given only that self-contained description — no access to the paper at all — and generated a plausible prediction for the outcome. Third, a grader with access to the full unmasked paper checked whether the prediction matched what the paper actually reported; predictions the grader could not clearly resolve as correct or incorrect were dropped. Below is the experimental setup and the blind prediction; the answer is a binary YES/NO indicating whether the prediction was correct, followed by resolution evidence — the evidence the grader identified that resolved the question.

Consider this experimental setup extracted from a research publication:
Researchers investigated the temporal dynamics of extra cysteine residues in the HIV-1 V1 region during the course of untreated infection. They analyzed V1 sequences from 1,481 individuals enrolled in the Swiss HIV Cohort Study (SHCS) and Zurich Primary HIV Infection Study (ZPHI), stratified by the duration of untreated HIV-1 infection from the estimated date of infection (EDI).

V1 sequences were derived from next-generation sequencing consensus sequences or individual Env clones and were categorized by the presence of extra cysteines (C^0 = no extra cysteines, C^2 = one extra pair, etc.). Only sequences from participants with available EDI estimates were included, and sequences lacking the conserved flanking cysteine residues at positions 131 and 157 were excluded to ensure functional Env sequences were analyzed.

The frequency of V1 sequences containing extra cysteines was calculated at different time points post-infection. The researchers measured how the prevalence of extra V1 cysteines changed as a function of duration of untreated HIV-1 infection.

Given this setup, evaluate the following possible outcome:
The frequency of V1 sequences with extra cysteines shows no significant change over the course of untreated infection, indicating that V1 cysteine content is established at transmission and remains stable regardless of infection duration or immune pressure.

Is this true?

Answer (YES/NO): NO